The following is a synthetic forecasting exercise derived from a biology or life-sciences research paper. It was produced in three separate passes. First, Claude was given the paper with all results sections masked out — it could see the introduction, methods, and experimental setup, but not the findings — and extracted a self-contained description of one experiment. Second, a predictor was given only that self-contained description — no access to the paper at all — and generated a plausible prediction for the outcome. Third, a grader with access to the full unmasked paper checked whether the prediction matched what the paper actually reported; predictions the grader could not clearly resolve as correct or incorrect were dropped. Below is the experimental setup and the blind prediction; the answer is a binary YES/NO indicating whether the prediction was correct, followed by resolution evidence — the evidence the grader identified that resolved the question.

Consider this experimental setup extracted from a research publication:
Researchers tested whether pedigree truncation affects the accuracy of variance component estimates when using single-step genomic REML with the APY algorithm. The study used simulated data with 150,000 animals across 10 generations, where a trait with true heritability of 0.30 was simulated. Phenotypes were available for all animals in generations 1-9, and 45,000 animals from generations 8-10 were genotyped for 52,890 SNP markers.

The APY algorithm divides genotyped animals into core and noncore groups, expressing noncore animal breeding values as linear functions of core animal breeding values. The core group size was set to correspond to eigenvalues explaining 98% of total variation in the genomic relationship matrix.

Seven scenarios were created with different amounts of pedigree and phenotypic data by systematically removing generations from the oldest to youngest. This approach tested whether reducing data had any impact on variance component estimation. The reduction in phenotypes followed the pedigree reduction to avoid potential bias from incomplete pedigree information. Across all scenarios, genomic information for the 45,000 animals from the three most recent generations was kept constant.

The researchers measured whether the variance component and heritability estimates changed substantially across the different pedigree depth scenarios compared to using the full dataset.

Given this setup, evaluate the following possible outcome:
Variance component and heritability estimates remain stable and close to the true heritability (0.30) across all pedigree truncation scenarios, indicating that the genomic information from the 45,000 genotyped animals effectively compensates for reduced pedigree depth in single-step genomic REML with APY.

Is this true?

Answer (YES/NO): YES